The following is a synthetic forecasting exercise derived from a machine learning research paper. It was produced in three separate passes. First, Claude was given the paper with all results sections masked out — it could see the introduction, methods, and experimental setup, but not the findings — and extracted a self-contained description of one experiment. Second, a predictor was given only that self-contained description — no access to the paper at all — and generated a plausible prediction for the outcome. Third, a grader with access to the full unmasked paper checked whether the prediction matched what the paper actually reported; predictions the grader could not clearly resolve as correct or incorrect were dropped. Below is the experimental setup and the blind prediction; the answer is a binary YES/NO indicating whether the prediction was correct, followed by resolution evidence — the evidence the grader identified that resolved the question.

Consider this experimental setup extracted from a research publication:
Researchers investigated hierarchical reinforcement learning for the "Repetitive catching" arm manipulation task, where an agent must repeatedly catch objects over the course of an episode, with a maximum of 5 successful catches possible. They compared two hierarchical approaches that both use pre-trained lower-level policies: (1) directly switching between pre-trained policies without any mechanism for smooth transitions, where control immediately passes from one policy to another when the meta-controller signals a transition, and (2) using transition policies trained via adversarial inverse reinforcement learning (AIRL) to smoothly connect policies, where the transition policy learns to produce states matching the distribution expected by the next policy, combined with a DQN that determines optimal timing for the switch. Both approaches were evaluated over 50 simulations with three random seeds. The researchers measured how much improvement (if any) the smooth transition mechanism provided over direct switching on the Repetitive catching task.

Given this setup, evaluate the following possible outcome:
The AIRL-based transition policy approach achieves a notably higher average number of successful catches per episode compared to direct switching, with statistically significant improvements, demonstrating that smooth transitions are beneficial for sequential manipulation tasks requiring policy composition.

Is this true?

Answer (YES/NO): NO